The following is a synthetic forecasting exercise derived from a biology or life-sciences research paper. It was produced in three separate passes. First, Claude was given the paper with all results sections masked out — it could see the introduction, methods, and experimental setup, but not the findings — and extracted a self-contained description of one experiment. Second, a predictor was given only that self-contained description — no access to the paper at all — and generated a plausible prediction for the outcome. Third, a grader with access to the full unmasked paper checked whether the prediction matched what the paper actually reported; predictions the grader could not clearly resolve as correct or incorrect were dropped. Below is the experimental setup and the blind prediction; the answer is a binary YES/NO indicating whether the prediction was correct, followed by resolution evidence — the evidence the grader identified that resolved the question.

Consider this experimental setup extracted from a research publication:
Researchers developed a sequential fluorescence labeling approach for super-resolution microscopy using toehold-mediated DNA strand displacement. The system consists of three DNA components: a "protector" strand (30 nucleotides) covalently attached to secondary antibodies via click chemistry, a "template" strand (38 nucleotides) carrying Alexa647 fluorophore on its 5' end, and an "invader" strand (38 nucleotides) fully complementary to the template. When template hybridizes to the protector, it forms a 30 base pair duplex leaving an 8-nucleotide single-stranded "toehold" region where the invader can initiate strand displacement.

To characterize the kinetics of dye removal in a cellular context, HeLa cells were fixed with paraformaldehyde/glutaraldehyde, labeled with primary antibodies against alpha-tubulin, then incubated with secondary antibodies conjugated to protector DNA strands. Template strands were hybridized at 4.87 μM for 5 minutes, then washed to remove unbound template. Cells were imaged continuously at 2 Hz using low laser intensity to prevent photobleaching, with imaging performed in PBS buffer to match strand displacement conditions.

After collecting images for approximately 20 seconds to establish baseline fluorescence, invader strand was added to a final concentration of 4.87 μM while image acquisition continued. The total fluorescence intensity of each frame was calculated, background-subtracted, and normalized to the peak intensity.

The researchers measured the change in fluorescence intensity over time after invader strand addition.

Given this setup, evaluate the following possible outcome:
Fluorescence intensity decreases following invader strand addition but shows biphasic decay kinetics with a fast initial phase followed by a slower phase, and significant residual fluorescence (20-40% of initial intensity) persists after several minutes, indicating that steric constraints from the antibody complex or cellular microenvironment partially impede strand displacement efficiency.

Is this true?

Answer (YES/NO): NO